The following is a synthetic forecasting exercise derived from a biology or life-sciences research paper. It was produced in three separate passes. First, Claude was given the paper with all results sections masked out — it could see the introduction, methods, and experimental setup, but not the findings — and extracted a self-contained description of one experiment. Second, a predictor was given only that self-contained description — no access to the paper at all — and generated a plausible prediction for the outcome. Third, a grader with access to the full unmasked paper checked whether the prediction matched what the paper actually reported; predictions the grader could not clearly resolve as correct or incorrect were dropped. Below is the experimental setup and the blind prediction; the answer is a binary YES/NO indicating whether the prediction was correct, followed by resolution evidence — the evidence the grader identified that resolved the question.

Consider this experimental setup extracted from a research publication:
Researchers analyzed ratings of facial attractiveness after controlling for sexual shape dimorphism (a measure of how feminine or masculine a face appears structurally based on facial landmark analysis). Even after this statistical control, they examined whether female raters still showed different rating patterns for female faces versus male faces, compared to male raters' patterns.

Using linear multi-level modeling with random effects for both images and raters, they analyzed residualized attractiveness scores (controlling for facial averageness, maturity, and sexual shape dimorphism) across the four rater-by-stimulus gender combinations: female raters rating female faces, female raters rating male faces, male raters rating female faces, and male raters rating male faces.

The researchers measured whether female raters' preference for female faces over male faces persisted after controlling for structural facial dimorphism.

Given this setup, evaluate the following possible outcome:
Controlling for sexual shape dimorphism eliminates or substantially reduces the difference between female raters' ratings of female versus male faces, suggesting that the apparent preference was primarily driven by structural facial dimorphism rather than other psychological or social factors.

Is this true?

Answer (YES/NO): NO